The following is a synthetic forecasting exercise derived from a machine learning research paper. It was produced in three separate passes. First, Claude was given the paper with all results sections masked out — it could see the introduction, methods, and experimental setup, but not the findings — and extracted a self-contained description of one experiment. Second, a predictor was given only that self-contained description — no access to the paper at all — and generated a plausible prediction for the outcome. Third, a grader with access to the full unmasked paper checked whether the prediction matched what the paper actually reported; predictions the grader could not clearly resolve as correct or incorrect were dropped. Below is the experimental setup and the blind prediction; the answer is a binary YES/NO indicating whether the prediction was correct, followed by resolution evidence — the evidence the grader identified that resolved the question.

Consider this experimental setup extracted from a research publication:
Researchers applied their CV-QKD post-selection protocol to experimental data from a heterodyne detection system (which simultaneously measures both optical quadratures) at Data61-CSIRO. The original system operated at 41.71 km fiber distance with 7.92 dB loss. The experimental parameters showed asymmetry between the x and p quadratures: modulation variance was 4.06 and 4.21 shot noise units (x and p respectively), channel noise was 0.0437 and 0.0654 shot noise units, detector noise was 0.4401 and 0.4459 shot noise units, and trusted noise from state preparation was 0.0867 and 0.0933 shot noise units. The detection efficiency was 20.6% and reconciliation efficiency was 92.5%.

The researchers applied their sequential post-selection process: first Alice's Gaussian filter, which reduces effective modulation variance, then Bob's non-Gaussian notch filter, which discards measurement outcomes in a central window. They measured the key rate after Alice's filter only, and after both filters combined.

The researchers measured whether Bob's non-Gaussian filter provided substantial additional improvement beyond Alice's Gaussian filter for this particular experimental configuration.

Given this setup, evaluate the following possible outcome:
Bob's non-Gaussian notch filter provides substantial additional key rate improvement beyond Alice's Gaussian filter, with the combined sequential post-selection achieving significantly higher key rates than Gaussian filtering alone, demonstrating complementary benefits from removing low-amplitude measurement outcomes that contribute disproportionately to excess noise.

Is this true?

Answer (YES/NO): YES